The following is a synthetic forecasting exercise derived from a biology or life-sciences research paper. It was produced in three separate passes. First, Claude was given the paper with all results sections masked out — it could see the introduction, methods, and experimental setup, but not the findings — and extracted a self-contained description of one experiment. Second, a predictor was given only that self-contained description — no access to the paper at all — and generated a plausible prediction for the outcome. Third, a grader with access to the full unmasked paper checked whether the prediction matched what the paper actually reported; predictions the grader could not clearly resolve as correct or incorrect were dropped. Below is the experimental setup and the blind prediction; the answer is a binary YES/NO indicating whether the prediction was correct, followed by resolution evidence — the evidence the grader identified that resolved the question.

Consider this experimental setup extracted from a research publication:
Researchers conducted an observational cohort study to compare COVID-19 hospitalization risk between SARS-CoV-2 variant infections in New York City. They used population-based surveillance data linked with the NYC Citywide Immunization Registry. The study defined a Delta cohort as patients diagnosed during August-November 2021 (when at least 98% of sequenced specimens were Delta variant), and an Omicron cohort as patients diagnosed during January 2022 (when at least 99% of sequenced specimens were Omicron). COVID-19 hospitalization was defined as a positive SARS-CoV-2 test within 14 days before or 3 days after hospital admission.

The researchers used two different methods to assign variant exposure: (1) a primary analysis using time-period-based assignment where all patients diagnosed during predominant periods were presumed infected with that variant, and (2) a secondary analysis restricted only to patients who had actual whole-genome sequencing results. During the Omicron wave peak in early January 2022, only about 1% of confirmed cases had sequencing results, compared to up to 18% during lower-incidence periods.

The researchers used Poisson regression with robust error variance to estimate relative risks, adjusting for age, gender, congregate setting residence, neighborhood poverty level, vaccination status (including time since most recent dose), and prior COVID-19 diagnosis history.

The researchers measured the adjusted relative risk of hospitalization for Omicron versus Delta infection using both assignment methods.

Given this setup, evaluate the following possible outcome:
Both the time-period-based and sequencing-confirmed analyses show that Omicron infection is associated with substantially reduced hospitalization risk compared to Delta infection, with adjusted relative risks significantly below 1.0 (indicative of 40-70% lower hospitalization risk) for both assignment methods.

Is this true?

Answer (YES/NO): NO